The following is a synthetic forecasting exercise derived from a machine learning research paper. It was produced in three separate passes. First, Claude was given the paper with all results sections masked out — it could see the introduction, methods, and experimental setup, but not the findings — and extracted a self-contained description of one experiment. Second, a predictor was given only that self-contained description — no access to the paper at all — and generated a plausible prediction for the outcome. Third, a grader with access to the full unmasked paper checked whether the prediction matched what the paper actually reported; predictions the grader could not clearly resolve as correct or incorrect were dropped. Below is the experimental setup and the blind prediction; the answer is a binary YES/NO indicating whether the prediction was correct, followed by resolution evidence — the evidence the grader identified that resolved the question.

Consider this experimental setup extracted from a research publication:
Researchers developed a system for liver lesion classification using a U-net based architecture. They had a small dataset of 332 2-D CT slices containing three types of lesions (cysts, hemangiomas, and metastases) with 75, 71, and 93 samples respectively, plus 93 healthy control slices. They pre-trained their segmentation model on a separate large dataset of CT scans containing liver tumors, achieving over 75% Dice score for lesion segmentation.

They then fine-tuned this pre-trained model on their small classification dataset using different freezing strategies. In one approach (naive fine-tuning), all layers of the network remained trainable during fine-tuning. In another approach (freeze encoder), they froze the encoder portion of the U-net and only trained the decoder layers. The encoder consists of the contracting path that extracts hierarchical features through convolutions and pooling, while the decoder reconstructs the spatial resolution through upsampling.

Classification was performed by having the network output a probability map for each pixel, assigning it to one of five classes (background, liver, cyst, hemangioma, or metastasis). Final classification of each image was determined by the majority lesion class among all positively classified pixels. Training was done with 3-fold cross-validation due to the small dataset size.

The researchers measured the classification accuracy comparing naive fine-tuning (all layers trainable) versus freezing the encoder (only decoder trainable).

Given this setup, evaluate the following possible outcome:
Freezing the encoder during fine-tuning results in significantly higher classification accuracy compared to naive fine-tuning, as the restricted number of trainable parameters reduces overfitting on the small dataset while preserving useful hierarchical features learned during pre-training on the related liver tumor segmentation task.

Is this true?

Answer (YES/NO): NO